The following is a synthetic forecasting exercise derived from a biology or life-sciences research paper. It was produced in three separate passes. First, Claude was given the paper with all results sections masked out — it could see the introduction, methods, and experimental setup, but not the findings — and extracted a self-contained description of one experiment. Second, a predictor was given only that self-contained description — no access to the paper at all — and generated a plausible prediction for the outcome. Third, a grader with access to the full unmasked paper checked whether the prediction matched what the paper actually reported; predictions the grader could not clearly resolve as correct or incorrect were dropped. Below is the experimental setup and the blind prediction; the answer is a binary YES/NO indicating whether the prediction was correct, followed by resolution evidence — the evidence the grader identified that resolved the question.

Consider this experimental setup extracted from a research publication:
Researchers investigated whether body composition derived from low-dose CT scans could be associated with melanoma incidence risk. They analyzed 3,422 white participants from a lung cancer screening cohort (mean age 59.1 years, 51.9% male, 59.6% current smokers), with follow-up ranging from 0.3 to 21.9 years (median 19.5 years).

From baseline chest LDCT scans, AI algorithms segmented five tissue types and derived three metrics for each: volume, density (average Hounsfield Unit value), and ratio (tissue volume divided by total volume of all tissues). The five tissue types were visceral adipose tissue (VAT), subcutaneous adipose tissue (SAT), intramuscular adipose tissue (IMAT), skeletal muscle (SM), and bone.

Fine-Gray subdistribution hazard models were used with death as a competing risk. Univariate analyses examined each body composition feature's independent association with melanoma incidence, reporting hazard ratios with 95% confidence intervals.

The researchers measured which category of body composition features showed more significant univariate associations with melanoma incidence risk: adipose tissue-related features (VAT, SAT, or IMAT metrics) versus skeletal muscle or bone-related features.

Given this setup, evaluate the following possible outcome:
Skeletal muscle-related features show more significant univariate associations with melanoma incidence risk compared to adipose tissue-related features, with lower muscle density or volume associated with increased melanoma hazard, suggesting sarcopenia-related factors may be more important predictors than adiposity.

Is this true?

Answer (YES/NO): NO